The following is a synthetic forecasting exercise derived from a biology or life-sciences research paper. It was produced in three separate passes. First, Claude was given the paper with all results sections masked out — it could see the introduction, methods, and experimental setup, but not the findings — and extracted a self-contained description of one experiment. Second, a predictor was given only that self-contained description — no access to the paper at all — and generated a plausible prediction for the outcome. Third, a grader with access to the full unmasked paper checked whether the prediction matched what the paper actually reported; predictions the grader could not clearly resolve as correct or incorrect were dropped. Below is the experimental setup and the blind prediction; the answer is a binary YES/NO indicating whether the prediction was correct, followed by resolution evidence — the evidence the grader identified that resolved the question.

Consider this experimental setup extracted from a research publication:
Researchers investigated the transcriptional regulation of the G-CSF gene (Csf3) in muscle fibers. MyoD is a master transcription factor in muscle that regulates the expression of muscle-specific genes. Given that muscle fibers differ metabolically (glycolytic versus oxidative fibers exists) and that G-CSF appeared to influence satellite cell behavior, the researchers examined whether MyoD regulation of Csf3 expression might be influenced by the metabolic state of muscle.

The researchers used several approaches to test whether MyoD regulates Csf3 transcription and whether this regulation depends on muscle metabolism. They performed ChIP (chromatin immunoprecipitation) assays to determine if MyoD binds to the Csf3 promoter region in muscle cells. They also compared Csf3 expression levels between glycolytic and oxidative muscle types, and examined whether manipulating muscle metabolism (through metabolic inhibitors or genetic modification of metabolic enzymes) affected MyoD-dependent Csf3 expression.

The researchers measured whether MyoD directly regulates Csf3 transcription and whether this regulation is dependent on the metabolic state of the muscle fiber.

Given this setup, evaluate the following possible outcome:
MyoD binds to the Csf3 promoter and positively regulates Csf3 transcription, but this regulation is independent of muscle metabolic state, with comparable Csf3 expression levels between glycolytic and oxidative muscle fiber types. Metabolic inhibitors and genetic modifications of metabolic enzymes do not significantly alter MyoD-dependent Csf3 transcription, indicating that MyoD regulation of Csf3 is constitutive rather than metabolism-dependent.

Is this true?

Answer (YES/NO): NO